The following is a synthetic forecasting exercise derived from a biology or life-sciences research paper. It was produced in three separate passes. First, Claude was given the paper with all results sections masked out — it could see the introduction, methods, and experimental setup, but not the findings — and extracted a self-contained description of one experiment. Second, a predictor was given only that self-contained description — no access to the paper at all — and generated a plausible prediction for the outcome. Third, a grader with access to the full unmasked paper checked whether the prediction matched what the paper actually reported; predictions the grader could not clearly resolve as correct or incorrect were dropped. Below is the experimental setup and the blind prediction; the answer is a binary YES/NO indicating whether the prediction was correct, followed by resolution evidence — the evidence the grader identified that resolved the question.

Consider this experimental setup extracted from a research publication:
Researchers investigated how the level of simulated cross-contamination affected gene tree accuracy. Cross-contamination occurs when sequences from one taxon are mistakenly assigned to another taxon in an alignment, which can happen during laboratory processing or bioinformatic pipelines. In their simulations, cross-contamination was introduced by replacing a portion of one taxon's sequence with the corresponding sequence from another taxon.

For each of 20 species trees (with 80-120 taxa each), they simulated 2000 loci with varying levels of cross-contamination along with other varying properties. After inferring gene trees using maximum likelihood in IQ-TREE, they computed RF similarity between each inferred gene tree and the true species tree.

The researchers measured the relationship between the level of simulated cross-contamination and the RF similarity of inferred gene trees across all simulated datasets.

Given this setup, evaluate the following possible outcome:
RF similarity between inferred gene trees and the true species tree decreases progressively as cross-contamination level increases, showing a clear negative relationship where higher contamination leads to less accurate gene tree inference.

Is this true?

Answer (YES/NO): YES